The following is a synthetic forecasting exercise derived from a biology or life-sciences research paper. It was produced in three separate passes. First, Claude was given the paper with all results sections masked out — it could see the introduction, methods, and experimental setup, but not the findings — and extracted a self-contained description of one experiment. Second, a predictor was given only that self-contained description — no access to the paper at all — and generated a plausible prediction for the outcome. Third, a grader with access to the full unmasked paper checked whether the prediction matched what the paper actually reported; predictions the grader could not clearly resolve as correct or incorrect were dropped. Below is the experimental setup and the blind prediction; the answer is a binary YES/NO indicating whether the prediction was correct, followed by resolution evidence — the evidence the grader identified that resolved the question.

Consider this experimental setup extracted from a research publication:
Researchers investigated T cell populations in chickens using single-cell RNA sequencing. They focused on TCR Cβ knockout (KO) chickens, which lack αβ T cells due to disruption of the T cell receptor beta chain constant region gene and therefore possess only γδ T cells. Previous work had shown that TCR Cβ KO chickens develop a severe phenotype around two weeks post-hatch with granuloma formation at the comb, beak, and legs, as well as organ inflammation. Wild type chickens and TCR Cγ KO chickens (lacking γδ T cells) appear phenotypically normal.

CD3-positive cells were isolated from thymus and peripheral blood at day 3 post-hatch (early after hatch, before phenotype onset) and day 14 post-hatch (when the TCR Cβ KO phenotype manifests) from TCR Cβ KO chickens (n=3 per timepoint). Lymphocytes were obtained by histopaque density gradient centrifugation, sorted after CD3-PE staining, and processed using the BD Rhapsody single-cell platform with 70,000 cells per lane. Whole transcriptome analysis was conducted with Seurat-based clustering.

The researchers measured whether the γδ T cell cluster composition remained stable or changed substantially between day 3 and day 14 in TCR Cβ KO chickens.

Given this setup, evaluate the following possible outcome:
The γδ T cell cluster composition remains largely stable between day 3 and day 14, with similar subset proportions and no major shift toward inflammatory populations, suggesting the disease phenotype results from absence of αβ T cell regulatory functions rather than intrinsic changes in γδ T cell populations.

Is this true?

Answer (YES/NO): NO